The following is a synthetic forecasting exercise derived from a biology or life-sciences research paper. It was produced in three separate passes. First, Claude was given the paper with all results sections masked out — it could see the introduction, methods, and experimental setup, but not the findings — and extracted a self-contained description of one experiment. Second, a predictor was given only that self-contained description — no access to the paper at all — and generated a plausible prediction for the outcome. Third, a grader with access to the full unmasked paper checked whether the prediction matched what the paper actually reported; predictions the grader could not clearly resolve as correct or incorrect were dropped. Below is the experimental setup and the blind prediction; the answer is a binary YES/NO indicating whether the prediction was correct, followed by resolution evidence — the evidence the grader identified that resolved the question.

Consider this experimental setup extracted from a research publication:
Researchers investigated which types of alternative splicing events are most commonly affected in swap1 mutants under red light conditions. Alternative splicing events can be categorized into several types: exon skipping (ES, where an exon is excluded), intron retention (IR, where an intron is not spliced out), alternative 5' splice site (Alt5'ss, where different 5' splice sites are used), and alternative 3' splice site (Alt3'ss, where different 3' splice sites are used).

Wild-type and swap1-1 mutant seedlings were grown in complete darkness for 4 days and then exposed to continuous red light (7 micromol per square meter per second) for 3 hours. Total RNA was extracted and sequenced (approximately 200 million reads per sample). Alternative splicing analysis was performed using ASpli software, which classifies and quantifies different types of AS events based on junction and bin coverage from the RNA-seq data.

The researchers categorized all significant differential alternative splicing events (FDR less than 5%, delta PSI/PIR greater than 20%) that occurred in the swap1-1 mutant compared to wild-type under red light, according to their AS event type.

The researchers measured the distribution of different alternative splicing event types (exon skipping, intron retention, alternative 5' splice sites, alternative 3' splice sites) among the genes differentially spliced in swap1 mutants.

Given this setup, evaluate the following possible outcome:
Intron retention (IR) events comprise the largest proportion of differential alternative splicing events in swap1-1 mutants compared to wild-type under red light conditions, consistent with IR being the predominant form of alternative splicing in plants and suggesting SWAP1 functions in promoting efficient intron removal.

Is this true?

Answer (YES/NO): YES